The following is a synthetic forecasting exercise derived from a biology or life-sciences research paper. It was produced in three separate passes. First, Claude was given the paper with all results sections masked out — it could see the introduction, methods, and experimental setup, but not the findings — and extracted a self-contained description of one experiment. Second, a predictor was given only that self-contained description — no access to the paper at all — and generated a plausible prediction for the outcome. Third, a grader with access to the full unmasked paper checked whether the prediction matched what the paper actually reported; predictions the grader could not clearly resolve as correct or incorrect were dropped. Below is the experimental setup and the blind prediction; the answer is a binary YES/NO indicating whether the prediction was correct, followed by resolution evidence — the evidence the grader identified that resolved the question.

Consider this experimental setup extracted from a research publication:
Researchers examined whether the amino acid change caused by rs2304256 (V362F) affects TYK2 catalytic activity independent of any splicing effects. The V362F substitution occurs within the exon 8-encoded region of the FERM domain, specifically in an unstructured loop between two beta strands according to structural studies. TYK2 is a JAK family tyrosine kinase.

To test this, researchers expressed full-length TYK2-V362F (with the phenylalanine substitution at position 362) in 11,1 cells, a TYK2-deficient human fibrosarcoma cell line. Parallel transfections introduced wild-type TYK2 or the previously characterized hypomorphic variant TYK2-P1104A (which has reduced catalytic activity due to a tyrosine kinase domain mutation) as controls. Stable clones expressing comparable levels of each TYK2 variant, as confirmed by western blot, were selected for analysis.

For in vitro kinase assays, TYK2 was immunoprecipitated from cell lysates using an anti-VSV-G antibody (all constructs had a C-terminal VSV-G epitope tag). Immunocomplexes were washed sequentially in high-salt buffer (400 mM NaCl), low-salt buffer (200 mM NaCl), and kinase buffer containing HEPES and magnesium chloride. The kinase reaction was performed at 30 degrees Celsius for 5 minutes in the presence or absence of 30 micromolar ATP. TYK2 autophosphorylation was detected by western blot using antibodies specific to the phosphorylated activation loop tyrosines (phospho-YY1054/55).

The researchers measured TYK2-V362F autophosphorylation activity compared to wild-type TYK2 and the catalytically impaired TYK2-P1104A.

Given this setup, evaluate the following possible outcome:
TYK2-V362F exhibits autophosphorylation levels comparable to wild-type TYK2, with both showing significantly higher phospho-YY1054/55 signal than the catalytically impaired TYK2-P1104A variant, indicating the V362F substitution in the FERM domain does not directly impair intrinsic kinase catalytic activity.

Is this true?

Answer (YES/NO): YES